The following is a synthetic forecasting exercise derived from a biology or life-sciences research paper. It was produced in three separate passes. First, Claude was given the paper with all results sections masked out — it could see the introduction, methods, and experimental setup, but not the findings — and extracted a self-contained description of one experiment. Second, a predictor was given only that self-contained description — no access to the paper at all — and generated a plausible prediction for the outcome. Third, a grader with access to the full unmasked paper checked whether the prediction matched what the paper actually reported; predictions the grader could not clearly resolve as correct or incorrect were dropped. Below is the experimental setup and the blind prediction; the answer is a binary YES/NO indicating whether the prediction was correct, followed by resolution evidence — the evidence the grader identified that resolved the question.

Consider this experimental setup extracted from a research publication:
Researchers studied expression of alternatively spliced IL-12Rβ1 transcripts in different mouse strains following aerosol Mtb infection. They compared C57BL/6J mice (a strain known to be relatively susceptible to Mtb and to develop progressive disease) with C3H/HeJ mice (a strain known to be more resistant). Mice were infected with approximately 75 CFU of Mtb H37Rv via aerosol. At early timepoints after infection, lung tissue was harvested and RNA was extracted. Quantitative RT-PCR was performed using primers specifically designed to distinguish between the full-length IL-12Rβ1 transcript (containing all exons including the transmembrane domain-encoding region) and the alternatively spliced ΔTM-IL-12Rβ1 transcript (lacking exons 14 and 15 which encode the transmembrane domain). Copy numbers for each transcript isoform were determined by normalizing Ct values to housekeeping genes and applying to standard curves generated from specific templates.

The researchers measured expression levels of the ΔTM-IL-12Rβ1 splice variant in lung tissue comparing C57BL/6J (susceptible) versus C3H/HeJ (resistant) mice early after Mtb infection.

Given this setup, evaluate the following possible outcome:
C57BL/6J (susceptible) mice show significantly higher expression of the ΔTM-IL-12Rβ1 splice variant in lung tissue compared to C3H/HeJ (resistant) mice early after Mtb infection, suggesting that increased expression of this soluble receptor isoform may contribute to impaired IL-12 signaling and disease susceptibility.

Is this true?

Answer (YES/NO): NO